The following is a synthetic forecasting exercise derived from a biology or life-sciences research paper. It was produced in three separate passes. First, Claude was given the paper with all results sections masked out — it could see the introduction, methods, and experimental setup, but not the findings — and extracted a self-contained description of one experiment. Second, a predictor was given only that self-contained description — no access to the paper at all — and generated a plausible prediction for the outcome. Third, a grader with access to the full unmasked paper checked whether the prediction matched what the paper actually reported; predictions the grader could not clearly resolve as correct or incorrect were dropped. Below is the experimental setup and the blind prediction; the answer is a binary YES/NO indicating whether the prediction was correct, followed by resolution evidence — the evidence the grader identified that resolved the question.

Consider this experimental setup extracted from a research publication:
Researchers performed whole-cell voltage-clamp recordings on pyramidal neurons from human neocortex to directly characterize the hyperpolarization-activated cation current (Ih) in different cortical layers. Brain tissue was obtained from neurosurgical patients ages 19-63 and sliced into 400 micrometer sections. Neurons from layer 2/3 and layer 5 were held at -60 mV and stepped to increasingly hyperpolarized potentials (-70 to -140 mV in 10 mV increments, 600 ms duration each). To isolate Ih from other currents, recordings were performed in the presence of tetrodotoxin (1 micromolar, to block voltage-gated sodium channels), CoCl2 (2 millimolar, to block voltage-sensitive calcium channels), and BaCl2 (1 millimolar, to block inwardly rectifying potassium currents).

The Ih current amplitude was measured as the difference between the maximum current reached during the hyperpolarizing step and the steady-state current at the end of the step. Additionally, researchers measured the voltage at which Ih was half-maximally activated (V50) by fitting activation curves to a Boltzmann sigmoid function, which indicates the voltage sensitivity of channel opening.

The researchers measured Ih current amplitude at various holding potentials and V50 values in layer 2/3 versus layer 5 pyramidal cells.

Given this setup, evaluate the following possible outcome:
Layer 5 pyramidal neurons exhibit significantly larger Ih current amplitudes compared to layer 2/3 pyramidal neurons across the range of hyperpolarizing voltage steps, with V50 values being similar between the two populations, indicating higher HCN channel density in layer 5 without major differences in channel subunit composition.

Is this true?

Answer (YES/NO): YES